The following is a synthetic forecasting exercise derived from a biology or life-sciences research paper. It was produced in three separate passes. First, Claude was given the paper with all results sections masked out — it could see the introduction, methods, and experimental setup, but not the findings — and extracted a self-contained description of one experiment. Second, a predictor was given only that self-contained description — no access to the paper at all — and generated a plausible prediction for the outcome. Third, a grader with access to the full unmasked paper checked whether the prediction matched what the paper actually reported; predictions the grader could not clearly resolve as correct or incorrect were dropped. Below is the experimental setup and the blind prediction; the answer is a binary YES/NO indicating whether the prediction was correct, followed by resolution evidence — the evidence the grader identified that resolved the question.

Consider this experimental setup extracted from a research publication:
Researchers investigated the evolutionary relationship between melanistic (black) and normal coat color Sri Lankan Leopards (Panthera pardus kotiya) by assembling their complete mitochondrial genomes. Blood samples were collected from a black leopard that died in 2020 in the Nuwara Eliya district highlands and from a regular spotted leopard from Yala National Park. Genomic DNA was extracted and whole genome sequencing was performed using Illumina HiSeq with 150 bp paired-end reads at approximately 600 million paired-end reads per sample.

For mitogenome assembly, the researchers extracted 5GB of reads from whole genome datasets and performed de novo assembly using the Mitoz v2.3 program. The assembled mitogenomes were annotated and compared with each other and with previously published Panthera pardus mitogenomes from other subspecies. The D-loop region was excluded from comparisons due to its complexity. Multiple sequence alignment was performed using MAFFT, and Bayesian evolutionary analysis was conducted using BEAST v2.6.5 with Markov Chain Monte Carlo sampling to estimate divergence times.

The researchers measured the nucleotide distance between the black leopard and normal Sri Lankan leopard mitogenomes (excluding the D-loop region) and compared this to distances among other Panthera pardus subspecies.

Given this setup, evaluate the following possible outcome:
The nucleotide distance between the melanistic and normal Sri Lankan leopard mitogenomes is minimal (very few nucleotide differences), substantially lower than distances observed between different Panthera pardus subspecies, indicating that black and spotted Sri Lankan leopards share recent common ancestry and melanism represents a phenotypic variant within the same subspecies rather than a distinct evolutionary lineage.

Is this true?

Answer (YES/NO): YES